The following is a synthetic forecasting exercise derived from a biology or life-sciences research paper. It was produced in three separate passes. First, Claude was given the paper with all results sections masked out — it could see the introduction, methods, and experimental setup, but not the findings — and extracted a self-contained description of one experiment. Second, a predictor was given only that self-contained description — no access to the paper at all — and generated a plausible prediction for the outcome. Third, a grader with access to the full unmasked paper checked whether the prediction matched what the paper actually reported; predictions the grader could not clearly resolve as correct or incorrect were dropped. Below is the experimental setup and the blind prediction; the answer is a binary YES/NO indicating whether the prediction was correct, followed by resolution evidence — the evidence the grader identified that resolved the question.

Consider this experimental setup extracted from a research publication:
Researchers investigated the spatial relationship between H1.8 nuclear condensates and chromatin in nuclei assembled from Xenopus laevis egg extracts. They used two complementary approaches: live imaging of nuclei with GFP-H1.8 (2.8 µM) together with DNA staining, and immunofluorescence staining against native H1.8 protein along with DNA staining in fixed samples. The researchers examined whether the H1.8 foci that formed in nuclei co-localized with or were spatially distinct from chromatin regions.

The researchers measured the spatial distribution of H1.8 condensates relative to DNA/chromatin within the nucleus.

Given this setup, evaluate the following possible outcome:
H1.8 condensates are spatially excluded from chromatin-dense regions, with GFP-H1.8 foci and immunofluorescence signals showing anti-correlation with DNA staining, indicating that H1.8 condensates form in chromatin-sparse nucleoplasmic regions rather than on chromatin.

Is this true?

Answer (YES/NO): YES